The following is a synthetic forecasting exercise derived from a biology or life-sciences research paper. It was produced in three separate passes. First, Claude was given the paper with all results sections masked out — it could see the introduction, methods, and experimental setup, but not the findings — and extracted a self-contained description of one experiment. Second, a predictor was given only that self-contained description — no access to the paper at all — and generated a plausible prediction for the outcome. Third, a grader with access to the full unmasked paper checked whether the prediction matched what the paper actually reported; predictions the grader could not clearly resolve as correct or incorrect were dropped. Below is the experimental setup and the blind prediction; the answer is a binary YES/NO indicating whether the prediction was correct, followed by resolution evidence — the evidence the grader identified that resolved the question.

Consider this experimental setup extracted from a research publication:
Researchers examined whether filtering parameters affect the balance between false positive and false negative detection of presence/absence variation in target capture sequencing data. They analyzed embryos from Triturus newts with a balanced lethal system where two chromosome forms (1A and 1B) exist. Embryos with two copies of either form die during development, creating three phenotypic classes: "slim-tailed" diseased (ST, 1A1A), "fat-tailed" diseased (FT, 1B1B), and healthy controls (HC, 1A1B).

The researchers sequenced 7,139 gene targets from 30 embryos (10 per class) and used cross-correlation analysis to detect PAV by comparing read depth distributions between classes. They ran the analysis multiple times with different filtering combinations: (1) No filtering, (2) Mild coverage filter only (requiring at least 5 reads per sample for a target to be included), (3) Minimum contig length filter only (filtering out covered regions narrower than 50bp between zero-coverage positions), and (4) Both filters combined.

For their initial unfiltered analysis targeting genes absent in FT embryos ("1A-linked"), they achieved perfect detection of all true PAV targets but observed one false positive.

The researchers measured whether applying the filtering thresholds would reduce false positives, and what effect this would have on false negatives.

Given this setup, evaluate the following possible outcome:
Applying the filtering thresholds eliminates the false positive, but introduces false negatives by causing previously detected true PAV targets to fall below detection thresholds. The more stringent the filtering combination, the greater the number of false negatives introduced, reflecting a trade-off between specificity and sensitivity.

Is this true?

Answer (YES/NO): NO